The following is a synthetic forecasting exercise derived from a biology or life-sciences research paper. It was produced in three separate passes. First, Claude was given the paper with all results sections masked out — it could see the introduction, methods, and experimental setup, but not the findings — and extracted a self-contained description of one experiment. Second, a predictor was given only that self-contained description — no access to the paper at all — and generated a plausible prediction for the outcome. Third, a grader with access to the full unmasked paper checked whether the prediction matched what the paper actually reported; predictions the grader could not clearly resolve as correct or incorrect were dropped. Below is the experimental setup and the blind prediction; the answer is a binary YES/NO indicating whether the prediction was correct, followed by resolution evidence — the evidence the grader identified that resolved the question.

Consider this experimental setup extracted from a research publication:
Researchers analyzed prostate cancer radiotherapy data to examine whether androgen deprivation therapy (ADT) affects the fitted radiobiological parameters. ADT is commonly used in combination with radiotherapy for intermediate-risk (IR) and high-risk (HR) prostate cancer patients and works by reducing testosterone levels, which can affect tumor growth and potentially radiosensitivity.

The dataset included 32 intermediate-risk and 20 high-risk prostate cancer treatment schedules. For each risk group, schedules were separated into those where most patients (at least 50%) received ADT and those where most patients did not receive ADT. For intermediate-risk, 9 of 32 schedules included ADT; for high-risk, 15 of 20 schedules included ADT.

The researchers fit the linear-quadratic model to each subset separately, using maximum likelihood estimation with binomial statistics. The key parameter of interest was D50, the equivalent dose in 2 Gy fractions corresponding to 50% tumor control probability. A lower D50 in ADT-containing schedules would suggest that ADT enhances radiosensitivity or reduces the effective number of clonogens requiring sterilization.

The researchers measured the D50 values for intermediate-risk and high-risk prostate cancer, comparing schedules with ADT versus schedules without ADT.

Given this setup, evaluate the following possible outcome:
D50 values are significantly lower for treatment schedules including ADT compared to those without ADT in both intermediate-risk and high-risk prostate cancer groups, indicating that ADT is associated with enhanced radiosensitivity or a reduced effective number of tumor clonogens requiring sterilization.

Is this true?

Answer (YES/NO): NO